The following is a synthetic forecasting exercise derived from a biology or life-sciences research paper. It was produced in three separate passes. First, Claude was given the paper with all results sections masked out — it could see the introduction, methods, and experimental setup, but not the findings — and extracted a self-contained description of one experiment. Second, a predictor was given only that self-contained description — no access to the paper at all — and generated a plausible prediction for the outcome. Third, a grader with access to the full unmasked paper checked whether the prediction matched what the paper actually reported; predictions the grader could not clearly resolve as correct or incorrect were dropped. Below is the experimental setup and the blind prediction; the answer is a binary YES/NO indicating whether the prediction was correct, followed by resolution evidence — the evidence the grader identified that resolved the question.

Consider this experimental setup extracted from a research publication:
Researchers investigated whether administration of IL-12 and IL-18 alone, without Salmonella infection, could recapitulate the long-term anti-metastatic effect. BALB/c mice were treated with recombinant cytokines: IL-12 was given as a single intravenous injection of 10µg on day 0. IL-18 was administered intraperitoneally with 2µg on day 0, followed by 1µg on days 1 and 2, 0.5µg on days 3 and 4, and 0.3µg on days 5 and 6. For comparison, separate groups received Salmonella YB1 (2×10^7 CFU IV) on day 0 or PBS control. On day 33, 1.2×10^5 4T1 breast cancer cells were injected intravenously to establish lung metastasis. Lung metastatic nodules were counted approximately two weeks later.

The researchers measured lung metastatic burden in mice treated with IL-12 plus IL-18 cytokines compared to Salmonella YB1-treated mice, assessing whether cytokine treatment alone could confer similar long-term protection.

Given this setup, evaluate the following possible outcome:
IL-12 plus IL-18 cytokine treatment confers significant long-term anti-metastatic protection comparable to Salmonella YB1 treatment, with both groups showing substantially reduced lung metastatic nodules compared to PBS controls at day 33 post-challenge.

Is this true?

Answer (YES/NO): NO